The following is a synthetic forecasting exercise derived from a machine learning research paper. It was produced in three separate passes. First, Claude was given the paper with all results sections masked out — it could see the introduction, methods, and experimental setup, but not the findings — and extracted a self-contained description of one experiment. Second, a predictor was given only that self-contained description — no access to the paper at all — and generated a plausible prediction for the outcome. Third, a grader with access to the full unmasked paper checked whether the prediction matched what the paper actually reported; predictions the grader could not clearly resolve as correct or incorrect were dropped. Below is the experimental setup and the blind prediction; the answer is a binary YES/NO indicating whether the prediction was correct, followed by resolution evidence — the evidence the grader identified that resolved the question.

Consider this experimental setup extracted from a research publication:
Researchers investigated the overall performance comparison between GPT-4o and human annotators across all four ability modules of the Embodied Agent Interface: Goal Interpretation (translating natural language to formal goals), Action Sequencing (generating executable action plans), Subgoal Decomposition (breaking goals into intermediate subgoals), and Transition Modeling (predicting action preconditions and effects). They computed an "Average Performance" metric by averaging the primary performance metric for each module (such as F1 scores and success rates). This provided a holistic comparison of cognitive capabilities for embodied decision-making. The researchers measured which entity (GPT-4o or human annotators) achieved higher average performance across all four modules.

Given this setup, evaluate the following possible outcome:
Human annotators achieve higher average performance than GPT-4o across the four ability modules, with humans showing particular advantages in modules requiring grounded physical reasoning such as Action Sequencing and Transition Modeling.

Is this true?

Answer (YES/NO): NO